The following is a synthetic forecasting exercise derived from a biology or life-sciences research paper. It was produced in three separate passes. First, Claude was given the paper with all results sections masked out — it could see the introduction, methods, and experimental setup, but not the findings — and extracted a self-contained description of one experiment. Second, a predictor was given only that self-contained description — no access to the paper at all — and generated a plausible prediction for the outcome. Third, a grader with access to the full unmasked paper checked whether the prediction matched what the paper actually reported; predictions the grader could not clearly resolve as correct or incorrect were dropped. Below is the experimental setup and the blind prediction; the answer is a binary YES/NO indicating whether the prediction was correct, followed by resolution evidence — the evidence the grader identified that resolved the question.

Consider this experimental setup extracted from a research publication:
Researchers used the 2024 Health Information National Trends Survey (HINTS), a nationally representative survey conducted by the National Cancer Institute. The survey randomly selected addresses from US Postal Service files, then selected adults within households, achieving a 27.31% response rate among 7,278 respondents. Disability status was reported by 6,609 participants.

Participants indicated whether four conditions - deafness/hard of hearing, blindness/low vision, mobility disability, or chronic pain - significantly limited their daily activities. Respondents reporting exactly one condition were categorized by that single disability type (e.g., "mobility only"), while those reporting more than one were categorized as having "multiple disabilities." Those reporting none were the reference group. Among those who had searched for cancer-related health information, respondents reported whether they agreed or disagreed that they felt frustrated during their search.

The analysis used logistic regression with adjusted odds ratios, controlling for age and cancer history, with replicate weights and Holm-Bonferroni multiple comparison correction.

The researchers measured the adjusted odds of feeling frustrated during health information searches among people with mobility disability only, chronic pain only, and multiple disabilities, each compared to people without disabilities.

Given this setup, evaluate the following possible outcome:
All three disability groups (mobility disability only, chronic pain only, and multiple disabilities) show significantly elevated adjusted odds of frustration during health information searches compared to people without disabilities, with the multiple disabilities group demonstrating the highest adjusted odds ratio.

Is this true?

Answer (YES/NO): NO